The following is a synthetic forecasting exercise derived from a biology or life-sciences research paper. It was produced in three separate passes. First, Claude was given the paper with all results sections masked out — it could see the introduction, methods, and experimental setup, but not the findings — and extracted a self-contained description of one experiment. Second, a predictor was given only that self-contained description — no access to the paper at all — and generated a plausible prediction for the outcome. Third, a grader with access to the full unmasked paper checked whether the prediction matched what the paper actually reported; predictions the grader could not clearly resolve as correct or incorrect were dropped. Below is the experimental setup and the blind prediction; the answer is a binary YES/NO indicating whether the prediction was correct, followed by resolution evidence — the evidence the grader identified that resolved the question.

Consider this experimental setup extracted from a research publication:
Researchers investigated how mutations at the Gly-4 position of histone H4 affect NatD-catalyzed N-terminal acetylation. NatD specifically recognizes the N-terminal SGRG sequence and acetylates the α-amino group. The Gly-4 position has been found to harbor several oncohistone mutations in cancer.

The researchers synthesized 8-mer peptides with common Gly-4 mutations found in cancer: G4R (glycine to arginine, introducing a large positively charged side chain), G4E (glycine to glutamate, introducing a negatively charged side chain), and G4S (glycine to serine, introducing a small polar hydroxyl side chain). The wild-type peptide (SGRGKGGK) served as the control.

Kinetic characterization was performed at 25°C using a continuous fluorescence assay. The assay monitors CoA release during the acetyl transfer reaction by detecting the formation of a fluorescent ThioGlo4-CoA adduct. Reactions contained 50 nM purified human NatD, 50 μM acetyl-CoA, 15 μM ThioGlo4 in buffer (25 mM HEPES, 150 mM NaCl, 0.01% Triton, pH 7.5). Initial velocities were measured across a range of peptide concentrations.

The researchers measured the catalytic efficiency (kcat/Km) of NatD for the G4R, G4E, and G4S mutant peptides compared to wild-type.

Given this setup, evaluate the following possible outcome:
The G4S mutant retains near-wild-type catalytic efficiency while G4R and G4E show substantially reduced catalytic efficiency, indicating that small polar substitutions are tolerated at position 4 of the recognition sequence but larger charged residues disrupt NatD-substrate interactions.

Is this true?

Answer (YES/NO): NO